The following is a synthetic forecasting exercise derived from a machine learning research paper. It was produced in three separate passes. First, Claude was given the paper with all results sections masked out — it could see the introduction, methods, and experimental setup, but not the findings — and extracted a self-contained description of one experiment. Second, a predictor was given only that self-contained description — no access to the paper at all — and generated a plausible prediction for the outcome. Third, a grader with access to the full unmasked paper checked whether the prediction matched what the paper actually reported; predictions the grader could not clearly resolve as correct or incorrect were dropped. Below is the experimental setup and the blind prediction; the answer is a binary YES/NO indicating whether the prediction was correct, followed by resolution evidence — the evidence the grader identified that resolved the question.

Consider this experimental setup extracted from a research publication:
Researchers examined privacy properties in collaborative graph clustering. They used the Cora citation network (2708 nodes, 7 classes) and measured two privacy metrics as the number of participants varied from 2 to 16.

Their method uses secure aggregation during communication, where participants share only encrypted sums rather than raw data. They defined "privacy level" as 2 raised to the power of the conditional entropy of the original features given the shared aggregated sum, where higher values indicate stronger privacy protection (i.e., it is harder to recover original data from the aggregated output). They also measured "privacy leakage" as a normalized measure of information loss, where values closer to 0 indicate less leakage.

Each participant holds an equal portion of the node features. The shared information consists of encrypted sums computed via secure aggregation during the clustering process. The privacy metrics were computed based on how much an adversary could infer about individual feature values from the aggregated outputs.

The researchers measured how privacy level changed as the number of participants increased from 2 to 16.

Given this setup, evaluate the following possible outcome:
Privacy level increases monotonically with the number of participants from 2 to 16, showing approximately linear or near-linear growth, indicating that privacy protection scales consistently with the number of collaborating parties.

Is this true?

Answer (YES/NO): NO